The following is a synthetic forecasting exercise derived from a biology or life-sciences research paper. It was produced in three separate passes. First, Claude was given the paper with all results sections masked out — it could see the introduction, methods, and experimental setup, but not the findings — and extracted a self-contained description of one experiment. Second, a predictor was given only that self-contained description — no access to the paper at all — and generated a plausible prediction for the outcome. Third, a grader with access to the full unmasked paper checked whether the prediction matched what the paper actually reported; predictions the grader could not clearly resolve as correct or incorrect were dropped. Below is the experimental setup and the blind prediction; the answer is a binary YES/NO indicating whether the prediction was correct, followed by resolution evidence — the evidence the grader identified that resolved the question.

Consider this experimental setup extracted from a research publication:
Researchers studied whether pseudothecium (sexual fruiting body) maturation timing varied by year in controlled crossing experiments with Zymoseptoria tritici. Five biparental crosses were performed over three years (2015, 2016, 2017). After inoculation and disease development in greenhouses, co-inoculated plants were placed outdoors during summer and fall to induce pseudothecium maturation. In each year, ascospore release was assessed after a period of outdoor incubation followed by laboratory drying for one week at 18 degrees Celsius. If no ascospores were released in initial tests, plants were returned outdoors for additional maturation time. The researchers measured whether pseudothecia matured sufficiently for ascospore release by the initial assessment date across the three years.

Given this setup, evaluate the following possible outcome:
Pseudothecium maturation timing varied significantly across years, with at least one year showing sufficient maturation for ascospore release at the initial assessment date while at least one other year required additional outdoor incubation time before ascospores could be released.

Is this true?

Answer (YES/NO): YES